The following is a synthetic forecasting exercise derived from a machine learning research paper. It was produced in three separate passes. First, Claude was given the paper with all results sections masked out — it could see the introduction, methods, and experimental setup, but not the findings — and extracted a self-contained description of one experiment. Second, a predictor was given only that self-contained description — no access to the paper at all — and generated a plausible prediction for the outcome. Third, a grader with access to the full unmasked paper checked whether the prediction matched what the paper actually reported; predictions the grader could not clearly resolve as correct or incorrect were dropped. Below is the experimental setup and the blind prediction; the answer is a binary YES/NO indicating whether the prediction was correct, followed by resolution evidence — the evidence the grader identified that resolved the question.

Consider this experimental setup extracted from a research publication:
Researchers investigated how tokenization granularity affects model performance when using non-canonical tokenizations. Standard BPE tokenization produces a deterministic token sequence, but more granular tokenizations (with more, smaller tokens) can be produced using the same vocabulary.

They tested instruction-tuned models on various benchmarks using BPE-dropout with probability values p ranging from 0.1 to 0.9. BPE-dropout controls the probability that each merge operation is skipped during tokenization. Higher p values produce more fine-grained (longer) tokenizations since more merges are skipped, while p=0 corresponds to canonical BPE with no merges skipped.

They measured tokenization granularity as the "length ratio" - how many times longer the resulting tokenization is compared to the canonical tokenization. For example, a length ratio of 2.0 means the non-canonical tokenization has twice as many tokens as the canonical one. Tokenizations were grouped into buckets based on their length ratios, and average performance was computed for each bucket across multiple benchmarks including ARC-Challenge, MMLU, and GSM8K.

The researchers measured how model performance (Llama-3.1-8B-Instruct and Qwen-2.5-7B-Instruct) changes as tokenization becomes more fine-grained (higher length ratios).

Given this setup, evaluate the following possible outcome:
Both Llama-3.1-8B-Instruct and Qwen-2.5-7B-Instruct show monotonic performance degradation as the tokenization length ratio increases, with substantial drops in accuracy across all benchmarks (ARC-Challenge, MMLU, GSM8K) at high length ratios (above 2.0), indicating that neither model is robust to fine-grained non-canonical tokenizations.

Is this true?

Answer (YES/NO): NO